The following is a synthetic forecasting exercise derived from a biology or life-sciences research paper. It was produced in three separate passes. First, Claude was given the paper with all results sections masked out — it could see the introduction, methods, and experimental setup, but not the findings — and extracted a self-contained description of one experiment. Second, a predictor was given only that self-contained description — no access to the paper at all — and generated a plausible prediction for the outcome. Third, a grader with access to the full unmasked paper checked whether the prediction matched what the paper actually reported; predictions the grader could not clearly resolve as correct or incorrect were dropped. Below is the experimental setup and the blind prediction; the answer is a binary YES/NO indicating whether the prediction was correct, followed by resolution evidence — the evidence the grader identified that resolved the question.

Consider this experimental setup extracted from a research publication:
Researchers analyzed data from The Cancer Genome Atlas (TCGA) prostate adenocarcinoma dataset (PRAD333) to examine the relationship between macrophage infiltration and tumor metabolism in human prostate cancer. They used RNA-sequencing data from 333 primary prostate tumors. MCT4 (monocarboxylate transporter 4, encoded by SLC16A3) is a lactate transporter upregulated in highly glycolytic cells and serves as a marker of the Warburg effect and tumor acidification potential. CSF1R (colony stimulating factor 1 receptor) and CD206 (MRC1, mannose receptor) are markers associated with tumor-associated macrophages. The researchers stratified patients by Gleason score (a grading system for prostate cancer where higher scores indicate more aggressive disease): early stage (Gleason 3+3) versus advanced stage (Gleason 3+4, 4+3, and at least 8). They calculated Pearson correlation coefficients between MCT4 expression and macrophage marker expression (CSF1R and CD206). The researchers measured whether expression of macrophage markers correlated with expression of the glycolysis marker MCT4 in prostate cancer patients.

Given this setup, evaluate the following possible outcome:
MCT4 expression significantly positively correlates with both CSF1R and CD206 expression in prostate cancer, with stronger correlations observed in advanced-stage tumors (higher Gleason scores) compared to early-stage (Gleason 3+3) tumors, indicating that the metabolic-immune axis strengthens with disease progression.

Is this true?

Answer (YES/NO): NO